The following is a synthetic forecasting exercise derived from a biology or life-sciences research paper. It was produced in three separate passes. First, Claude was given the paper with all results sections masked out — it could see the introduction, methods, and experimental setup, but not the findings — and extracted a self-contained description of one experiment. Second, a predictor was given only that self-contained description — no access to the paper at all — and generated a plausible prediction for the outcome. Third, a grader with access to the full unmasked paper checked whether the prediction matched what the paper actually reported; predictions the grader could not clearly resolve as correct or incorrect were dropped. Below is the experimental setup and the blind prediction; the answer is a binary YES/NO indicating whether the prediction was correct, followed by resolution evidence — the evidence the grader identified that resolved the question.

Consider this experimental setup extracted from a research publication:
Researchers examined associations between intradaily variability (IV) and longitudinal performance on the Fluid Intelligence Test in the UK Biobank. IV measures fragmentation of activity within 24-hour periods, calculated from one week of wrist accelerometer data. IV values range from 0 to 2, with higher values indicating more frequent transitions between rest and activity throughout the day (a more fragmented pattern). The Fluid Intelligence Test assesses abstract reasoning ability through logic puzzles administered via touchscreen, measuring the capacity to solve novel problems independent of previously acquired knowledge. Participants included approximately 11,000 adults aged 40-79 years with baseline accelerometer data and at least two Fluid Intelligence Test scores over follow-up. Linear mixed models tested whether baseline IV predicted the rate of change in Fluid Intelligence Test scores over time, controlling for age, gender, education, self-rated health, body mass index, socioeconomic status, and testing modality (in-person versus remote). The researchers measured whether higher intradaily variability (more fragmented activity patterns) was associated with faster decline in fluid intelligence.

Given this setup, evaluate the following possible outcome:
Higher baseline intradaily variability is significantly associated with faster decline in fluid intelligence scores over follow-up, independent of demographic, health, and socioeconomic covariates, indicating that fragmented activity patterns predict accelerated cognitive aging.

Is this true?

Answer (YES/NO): NO